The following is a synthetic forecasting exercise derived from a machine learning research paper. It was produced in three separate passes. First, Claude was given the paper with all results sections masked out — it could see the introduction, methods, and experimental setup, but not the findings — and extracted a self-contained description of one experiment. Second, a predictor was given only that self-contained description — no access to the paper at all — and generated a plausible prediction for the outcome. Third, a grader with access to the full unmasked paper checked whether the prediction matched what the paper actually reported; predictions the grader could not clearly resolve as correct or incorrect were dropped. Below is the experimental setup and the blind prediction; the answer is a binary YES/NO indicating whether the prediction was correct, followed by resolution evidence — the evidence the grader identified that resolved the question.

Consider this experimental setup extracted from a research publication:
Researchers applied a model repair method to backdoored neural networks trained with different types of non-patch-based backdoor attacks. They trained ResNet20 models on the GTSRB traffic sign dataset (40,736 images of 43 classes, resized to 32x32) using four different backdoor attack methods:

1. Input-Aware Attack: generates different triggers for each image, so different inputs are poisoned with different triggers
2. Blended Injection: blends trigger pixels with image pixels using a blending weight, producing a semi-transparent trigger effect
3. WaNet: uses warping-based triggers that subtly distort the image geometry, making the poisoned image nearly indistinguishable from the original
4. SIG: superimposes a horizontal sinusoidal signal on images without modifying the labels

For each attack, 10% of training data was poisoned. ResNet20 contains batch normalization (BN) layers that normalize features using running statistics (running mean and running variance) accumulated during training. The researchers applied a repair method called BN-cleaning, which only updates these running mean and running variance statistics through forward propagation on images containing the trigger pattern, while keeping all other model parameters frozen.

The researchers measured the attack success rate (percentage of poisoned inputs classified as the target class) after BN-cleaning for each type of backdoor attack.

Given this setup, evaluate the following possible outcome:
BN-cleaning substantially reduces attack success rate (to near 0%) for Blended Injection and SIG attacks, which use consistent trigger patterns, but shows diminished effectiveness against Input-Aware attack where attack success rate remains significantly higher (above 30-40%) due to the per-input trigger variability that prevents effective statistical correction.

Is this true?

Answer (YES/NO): NO